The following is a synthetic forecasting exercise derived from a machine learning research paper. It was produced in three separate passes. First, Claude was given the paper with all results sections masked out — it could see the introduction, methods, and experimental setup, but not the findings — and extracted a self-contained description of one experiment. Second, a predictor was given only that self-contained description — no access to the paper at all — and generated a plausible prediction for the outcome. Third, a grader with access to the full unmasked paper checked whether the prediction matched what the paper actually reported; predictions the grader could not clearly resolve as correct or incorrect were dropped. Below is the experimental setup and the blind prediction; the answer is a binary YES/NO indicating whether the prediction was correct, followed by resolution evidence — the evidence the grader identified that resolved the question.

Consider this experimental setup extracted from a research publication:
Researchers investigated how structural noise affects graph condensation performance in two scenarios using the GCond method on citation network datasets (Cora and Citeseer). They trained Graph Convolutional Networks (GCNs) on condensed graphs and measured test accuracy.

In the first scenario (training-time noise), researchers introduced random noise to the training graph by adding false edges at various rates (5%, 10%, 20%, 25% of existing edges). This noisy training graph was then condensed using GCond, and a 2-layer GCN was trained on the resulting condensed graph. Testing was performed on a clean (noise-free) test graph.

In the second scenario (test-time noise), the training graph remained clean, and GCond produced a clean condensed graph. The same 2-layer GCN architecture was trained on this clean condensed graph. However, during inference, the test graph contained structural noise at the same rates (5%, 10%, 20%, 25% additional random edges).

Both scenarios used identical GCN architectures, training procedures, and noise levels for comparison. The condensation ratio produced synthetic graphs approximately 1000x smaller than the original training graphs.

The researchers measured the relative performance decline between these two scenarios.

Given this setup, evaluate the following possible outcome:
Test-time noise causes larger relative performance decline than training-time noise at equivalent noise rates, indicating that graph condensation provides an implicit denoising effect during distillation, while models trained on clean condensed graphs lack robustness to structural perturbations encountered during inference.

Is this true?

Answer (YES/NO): YES